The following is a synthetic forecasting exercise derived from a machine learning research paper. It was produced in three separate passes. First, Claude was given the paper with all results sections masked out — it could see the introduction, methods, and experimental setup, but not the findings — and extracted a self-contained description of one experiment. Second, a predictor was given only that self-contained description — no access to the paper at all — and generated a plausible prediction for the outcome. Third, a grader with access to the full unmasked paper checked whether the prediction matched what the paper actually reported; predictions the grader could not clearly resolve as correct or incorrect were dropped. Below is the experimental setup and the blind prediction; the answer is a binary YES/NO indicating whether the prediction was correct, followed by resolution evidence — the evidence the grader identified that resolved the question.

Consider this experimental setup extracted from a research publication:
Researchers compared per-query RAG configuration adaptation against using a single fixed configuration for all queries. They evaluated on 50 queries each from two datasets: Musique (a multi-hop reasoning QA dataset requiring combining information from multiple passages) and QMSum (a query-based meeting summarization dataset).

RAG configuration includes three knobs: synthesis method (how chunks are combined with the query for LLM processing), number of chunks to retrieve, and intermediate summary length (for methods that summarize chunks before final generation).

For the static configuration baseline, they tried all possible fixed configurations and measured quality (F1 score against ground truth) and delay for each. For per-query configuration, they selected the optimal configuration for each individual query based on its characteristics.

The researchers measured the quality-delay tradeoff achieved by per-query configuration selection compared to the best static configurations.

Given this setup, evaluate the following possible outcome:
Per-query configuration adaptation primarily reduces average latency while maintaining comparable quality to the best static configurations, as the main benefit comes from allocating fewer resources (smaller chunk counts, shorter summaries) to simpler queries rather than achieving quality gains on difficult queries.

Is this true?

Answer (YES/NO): NO